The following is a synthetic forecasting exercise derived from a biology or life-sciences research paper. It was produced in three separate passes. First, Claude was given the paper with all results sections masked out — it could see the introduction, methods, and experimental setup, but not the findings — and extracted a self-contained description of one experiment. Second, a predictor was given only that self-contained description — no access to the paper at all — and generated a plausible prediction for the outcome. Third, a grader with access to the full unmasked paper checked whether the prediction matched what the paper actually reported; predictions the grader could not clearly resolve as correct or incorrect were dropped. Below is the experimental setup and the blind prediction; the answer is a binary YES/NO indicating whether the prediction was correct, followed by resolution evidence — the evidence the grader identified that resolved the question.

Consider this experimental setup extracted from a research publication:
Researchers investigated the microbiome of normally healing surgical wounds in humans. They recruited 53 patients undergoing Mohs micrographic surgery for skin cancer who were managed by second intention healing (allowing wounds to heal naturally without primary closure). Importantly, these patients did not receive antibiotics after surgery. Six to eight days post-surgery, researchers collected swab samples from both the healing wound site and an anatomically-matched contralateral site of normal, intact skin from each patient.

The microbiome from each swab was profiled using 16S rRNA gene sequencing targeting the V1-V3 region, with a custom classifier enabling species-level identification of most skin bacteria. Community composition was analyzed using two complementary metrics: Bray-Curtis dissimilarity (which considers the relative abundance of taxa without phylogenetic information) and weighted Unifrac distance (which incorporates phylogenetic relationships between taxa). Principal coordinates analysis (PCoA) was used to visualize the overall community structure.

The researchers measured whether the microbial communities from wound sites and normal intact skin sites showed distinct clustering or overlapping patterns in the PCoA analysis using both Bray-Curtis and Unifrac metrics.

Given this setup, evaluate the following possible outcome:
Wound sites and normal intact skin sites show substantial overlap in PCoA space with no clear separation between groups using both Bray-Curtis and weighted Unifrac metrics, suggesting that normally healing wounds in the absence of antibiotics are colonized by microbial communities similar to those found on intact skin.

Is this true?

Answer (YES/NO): NO